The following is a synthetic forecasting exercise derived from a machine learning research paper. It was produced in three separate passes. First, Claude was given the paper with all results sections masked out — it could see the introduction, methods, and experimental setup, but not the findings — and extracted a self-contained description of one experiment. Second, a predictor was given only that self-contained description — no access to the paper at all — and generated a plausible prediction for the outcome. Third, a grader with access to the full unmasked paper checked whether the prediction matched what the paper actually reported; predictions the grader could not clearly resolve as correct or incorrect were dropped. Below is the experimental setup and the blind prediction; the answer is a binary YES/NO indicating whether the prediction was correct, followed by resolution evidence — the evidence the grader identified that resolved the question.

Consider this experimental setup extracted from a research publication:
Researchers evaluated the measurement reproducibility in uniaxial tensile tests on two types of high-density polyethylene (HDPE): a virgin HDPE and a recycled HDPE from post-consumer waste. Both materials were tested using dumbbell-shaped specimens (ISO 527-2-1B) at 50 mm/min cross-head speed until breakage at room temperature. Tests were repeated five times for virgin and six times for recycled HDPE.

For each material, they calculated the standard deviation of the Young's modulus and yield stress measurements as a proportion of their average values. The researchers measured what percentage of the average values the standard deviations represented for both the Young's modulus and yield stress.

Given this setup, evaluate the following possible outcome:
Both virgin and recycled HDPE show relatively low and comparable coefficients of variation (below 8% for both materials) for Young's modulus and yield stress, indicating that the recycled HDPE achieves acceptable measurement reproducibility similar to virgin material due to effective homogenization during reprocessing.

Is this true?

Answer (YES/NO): YES